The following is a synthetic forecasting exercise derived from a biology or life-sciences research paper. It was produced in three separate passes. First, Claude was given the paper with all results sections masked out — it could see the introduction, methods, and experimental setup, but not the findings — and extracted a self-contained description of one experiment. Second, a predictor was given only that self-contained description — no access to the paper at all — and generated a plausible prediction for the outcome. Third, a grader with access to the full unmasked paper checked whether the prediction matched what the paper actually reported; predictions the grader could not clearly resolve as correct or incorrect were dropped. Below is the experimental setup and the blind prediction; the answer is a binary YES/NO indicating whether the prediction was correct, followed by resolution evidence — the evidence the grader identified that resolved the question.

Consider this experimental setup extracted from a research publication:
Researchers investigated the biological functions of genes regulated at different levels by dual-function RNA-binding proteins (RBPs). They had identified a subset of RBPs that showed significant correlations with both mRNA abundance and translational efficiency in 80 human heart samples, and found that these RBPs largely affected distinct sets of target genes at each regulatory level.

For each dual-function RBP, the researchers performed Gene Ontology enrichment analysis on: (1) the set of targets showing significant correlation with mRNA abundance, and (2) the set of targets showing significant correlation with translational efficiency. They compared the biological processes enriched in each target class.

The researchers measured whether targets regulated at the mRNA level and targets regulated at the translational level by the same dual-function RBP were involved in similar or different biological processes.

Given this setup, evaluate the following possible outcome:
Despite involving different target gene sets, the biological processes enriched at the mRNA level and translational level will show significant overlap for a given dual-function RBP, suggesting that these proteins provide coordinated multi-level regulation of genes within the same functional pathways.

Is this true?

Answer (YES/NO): NO